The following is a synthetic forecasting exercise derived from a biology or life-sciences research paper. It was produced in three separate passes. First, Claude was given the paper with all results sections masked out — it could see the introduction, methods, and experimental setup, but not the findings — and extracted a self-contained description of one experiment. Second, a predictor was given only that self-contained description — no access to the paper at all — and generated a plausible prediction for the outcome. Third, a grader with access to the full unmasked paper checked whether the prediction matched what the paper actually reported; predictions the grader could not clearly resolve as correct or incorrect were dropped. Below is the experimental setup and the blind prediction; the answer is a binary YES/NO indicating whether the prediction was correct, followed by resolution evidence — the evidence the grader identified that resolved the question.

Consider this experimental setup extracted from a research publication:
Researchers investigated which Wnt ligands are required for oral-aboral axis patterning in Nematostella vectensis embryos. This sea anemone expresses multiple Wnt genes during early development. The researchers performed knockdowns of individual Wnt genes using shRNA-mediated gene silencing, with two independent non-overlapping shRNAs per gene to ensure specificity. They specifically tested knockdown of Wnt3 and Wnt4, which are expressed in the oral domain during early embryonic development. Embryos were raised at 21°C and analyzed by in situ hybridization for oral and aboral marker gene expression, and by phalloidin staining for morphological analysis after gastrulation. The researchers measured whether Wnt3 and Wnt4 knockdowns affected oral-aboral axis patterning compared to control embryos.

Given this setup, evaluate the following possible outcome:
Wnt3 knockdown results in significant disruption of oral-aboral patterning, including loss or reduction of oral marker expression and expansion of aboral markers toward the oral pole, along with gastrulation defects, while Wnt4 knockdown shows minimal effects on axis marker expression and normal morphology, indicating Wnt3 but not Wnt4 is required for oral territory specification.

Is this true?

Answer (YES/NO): NO